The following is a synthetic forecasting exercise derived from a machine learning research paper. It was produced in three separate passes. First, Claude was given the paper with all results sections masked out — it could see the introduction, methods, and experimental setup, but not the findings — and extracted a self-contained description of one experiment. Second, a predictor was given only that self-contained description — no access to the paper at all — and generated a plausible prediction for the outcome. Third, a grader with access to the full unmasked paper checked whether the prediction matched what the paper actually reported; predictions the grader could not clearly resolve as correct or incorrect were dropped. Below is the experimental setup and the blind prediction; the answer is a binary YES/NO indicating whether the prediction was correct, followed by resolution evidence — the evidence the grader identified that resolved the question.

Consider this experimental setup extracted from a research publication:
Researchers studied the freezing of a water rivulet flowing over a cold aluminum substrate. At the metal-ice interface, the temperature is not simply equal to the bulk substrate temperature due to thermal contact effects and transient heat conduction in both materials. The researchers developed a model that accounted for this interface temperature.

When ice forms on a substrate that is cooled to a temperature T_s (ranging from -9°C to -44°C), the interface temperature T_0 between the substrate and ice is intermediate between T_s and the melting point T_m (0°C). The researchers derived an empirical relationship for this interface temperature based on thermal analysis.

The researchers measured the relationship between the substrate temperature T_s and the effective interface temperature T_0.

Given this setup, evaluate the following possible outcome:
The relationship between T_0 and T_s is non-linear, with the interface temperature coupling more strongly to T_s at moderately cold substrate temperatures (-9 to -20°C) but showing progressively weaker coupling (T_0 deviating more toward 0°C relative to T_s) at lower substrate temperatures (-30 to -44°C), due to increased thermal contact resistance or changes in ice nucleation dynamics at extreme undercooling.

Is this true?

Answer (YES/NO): NO